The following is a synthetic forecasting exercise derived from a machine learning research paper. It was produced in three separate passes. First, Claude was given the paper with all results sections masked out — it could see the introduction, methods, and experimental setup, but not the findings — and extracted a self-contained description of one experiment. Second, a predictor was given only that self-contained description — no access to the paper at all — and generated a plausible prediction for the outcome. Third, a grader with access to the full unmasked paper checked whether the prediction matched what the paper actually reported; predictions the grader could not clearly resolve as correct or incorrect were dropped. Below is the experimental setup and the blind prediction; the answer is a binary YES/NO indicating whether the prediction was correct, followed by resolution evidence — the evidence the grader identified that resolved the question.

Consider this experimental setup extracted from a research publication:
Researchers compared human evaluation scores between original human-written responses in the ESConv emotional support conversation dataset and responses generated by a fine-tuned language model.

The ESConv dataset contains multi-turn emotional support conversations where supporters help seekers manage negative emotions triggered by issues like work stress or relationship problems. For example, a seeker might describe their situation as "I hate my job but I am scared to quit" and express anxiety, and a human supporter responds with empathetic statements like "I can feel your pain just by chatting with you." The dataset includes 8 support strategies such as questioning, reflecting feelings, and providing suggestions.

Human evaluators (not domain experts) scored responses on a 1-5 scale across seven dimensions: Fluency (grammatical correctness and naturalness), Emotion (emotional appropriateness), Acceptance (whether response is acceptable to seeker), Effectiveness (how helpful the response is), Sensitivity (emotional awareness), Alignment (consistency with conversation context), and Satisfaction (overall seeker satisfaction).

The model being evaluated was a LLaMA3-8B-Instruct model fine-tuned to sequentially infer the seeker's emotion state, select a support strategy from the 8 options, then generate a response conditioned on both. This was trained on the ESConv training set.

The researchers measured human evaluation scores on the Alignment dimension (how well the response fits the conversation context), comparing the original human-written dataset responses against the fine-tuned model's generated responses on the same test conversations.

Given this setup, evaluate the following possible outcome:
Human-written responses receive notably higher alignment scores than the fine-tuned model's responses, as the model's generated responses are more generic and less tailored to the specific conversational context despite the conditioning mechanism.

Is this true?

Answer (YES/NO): NO